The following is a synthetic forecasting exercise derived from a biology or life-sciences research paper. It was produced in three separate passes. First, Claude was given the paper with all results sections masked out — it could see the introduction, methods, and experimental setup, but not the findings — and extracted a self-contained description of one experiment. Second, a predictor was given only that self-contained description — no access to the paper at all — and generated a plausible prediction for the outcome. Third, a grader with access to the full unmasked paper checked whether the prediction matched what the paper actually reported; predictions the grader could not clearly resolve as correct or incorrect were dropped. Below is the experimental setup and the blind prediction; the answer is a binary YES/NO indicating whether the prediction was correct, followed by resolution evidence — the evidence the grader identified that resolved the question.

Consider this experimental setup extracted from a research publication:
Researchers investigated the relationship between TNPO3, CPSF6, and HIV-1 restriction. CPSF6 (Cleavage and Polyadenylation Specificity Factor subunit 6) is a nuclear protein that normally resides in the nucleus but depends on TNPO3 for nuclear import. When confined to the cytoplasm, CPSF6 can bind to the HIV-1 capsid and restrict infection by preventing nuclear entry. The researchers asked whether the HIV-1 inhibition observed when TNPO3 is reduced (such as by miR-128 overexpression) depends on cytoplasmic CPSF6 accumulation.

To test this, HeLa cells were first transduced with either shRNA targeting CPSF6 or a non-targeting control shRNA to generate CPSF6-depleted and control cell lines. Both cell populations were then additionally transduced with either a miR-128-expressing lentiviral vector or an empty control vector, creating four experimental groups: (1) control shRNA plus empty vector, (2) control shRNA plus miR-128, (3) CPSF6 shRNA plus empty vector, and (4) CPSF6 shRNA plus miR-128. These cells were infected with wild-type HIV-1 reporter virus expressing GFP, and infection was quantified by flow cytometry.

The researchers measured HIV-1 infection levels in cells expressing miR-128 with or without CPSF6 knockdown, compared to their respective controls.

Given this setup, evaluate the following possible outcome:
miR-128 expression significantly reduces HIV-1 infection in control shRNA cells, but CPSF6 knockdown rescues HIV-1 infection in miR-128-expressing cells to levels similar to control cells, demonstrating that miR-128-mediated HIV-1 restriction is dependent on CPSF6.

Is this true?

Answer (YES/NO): NO